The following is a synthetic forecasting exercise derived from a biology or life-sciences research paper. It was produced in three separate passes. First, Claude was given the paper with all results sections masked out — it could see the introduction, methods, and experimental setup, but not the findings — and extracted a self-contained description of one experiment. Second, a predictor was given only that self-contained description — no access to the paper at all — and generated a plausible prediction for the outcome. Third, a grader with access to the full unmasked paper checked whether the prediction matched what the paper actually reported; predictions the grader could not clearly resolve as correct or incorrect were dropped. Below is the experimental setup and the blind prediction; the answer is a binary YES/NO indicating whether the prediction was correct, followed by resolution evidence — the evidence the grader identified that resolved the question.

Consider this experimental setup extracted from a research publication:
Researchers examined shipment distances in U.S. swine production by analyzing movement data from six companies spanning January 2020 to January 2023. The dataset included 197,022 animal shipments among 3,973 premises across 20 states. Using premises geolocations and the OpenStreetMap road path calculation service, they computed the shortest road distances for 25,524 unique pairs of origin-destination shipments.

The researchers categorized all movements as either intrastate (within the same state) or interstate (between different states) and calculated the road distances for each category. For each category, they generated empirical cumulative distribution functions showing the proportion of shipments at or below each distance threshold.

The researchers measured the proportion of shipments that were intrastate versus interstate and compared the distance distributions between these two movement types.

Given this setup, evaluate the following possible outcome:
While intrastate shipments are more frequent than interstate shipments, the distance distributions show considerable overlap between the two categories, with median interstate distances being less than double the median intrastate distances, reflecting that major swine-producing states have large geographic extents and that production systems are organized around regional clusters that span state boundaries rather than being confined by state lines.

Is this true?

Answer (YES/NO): NO